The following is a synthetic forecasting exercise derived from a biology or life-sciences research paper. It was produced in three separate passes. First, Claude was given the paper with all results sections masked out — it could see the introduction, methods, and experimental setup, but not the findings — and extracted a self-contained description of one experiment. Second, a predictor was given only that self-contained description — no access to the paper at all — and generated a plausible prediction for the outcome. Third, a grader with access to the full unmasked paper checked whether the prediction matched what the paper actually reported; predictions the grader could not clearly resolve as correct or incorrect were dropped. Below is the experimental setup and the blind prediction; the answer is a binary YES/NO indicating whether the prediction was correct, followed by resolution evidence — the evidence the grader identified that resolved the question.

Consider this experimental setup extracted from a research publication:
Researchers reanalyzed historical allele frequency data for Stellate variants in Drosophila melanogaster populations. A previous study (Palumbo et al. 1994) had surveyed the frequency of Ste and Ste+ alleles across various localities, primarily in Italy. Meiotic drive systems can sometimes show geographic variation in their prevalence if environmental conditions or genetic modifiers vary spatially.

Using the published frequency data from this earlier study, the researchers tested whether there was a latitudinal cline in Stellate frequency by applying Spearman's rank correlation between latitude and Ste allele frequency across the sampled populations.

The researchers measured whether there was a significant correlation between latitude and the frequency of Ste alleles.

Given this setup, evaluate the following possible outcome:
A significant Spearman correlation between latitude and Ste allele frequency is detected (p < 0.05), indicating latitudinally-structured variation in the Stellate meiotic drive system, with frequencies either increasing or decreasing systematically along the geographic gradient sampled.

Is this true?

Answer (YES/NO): YES